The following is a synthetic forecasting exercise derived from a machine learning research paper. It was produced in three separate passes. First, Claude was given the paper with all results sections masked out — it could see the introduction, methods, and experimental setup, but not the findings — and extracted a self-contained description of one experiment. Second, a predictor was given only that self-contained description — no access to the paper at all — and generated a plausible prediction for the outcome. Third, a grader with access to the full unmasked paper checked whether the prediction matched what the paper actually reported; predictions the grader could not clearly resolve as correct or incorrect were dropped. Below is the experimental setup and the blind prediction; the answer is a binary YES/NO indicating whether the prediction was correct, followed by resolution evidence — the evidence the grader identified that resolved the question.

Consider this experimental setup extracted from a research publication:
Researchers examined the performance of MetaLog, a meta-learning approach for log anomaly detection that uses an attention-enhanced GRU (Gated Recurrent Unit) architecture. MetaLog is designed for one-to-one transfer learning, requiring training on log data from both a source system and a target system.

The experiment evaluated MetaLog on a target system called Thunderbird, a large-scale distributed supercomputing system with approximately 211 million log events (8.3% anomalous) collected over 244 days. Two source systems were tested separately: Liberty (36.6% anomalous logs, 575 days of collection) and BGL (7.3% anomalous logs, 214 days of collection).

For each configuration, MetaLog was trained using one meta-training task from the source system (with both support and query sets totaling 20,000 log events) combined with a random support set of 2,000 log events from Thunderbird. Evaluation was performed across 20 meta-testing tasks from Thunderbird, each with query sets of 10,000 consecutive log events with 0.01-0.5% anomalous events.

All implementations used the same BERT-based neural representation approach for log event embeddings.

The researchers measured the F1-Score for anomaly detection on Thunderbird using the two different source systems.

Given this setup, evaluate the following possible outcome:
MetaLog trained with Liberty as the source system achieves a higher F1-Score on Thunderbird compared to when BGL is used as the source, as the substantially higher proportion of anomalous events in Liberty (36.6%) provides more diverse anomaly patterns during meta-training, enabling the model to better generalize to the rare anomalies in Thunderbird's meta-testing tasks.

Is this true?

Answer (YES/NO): YES